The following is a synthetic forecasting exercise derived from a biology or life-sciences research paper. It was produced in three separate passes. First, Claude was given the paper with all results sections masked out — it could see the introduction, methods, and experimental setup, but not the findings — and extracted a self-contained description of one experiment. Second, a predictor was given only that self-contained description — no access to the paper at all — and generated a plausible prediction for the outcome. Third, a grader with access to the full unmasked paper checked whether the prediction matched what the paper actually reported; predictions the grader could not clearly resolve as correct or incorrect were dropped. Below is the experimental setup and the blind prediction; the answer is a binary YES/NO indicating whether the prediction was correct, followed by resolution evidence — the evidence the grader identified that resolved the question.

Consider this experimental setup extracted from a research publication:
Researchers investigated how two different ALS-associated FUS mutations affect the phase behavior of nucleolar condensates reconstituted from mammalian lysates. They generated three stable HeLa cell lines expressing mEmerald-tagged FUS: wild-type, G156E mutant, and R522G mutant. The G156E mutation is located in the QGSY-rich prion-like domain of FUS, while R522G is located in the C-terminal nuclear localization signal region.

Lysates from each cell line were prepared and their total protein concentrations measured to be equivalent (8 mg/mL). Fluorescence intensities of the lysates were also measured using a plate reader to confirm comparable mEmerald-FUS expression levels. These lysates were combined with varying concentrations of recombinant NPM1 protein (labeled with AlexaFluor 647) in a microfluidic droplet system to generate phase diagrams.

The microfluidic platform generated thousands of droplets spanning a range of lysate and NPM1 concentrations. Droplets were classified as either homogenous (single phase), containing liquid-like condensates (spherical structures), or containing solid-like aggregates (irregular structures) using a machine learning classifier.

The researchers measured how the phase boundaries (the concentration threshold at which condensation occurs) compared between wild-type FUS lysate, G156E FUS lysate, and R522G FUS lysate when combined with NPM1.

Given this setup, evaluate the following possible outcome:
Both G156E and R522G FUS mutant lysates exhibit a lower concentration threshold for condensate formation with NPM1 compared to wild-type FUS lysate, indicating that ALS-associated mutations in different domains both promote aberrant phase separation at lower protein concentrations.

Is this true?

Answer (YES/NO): NO